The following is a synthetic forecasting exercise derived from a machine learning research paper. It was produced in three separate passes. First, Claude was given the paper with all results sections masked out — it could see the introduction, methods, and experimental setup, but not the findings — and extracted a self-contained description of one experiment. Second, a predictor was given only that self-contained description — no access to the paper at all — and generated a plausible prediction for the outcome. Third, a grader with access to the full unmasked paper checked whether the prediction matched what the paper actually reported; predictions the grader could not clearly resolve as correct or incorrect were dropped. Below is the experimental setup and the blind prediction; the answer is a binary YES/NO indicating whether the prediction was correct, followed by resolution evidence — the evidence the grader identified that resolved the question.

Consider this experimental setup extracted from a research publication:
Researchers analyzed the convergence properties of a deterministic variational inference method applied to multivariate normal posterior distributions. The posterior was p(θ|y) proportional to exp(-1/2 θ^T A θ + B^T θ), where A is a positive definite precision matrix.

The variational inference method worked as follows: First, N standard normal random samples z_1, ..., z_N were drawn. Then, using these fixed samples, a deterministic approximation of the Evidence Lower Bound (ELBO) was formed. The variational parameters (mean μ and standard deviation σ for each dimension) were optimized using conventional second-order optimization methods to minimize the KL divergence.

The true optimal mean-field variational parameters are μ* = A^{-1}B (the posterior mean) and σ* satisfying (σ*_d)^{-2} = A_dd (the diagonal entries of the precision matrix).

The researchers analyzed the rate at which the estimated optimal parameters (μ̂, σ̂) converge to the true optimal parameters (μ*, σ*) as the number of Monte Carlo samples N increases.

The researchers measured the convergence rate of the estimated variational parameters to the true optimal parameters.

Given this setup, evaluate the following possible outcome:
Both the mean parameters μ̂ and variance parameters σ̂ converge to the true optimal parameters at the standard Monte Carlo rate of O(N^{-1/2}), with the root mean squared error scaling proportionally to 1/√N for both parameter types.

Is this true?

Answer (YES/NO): YES